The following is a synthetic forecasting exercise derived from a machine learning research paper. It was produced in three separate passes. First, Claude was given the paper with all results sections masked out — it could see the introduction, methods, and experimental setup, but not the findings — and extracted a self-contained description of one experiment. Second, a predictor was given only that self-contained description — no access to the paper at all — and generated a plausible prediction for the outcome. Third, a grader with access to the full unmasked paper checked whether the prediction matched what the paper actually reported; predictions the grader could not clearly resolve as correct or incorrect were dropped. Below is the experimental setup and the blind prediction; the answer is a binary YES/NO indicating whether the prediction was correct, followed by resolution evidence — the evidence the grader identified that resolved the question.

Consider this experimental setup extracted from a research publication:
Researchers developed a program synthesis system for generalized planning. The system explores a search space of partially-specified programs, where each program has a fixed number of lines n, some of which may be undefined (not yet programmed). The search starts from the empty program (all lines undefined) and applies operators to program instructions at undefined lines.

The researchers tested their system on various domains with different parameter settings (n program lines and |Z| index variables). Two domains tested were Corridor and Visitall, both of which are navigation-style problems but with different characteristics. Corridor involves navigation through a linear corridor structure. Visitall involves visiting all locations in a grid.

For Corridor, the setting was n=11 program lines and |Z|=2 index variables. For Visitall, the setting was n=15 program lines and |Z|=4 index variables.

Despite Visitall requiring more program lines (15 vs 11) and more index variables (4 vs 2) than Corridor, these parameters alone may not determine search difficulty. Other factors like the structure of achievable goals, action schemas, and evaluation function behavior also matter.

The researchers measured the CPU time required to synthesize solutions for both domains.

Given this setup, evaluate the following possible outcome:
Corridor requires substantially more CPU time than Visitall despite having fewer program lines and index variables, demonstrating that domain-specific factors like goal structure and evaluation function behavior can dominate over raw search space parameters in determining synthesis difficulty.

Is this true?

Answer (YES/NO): YES